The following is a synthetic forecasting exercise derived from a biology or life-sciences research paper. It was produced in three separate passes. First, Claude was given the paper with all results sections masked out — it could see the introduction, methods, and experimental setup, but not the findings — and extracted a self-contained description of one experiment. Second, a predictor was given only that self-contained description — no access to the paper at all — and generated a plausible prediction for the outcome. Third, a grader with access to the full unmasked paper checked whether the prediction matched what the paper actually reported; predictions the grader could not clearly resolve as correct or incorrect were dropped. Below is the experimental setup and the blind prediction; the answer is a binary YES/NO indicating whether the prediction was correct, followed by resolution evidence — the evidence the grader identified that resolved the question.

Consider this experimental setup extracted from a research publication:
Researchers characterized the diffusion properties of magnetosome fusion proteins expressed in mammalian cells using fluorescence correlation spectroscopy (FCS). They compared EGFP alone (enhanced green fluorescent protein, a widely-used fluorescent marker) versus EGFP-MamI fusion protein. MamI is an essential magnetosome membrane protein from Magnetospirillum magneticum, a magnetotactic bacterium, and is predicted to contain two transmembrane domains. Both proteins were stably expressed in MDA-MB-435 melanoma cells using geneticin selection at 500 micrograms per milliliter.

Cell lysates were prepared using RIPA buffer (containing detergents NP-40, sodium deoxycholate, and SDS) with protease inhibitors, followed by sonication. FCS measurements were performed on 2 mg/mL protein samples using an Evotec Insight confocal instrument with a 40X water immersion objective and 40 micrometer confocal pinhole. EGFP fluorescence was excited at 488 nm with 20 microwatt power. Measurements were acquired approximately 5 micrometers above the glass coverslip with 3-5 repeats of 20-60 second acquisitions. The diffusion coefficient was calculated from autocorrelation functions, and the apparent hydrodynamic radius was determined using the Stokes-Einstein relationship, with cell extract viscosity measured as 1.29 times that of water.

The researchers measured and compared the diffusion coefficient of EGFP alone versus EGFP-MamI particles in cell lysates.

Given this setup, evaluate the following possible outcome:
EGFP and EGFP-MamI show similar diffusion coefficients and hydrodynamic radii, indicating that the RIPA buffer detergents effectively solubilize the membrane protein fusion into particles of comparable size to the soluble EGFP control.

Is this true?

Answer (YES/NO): YES